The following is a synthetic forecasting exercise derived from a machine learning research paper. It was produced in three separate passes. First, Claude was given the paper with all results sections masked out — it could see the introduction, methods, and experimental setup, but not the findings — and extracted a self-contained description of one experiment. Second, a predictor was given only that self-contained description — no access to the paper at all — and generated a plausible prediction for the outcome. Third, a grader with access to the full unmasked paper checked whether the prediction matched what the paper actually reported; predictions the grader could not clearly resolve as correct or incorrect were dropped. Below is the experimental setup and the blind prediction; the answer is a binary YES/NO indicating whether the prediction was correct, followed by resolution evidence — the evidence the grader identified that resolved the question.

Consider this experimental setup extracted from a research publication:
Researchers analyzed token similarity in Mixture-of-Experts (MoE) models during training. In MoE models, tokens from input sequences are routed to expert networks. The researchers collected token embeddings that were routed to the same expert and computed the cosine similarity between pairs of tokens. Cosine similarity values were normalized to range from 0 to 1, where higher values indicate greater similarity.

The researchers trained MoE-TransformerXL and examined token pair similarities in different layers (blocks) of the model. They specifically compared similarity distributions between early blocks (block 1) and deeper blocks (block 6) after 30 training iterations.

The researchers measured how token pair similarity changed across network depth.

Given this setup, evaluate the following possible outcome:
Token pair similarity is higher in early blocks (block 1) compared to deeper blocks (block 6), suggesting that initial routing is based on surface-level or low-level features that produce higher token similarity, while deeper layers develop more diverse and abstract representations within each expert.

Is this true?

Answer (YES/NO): NO